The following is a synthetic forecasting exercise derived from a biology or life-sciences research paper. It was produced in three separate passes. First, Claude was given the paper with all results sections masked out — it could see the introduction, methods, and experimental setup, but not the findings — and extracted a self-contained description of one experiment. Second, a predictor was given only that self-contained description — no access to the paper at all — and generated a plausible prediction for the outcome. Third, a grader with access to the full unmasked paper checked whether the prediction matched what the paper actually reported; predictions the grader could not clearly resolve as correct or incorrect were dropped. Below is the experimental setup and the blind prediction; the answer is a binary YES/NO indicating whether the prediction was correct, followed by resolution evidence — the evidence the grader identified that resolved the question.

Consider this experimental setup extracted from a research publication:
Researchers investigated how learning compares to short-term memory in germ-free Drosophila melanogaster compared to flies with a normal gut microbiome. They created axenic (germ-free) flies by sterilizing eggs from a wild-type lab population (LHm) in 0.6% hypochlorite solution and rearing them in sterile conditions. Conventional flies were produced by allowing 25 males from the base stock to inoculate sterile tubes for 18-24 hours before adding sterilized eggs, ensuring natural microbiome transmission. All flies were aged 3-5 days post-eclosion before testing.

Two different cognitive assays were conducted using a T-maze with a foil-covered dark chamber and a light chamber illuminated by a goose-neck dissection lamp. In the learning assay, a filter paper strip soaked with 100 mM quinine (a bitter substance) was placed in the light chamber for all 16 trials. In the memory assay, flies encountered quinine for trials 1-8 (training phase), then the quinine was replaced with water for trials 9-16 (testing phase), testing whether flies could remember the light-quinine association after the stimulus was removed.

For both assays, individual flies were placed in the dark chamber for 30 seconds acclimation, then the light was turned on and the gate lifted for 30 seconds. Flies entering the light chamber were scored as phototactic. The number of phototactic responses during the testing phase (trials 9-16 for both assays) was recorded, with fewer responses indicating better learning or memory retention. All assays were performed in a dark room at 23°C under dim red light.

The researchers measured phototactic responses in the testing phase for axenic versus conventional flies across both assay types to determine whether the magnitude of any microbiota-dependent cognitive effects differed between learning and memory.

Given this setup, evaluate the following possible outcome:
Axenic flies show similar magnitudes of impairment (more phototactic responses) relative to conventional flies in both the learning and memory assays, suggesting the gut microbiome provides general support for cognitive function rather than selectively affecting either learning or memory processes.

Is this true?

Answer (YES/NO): YES